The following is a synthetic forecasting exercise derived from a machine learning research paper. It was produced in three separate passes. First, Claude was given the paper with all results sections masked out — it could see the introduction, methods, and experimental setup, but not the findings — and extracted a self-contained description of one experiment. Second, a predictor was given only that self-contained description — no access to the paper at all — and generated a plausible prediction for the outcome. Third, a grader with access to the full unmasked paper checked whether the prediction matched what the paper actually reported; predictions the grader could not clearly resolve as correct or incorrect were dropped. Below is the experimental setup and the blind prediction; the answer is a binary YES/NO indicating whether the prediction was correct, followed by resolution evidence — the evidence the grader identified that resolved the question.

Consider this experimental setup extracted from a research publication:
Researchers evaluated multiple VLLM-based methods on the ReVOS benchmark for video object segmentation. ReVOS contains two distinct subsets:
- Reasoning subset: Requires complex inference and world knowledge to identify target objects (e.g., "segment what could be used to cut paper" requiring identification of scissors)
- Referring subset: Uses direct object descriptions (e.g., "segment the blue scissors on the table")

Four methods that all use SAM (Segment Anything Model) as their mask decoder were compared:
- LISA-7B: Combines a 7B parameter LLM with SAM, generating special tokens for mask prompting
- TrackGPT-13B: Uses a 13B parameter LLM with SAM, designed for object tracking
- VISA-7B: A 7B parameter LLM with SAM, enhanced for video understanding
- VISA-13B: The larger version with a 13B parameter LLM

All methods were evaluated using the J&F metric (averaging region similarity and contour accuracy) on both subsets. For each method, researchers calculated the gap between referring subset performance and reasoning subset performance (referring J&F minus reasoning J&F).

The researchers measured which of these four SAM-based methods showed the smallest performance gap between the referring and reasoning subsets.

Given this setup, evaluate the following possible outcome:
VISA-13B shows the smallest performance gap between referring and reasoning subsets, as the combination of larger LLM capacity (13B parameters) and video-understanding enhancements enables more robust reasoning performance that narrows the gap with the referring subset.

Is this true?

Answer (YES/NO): NO